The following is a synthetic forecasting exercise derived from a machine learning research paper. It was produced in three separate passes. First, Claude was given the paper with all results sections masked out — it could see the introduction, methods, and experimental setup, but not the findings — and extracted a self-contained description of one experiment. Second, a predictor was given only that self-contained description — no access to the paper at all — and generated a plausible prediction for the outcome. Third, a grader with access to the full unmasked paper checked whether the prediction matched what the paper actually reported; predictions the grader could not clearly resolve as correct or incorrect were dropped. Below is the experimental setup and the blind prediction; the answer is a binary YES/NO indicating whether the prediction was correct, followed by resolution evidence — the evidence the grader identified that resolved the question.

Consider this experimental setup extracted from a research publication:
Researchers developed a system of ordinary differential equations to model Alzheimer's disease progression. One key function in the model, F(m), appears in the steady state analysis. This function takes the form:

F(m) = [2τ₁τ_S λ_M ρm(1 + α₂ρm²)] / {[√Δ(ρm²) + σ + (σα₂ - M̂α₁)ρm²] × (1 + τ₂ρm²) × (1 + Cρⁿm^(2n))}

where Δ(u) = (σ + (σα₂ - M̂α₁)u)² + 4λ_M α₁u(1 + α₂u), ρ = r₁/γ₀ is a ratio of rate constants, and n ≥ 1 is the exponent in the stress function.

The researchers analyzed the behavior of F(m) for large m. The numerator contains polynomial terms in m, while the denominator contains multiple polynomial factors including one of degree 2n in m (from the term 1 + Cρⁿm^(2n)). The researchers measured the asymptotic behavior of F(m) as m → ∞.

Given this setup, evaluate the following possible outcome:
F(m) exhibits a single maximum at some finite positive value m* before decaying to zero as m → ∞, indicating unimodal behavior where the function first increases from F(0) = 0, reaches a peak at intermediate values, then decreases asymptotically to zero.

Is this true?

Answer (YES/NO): YES